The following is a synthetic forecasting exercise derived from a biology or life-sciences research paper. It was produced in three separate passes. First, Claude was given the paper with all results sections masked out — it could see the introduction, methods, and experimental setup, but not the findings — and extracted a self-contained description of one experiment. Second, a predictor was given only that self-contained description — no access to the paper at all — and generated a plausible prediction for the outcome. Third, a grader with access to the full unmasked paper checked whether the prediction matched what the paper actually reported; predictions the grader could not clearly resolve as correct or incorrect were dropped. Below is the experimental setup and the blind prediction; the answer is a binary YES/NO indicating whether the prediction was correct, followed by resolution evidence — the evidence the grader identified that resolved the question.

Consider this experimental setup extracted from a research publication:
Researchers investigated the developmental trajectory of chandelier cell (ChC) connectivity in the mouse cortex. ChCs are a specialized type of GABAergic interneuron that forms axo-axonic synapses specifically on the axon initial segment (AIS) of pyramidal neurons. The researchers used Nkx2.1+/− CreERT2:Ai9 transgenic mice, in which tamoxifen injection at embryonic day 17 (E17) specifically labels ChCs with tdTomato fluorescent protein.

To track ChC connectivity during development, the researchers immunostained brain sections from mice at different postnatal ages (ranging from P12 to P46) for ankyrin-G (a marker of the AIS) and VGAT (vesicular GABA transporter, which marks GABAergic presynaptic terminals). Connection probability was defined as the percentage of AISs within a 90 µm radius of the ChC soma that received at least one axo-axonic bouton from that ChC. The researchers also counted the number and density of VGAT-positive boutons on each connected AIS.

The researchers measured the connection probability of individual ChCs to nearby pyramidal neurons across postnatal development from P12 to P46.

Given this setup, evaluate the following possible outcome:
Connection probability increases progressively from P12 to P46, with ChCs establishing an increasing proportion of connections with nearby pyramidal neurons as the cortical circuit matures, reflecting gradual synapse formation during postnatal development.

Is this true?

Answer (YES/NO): NO